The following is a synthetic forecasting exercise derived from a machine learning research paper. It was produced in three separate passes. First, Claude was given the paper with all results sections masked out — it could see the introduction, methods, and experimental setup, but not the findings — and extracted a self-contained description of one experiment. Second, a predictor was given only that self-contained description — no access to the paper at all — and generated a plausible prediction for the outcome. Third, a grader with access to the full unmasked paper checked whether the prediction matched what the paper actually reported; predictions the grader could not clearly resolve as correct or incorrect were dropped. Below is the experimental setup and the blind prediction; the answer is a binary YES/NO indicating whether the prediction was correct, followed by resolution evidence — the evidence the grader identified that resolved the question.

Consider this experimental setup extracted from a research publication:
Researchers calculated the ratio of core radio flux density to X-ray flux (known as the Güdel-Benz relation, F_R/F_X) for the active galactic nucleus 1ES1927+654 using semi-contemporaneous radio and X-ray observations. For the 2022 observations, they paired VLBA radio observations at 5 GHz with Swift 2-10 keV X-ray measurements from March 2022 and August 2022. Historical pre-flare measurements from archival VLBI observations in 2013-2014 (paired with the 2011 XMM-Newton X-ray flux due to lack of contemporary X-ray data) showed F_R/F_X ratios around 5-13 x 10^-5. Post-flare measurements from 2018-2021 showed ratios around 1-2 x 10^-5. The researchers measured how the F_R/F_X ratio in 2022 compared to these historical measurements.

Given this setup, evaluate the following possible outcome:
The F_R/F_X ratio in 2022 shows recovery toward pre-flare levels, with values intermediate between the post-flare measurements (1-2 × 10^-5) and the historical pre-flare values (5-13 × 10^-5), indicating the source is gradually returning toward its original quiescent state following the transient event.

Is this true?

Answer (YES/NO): NO